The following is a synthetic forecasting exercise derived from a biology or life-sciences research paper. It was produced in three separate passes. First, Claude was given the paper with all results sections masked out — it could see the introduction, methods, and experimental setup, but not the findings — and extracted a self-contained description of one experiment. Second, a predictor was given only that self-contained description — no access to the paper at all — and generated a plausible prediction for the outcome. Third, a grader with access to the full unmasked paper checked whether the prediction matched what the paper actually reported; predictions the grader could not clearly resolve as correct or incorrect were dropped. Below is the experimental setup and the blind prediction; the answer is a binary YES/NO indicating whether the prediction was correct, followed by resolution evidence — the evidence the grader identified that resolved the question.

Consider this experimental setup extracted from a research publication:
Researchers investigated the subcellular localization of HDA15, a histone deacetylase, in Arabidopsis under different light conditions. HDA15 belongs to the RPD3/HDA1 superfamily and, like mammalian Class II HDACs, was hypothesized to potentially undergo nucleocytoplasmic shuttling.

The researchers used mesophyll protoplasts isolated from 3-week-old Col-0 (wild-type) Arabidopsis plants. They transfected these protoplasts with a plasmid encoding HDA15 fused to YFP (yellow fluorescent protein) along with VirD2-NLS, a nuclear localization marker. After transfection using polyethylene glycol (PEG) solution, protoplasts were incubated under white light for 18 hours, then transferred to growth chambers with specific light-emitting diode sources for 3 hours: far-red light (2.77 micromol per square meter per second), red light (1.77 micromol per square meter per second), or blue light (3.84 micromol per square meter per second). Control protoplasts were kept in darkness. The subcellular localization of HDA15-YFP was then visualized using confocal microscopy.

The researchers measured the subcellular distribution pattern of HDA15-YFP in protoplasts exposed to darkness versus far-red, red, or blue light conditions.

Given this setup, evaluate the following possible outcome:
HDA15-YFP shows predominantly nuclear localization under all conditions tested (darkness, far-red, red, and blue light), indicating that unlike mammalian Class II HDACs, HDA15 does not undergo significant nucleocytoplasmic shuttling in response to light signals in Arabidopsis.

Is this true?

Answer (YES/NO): NO